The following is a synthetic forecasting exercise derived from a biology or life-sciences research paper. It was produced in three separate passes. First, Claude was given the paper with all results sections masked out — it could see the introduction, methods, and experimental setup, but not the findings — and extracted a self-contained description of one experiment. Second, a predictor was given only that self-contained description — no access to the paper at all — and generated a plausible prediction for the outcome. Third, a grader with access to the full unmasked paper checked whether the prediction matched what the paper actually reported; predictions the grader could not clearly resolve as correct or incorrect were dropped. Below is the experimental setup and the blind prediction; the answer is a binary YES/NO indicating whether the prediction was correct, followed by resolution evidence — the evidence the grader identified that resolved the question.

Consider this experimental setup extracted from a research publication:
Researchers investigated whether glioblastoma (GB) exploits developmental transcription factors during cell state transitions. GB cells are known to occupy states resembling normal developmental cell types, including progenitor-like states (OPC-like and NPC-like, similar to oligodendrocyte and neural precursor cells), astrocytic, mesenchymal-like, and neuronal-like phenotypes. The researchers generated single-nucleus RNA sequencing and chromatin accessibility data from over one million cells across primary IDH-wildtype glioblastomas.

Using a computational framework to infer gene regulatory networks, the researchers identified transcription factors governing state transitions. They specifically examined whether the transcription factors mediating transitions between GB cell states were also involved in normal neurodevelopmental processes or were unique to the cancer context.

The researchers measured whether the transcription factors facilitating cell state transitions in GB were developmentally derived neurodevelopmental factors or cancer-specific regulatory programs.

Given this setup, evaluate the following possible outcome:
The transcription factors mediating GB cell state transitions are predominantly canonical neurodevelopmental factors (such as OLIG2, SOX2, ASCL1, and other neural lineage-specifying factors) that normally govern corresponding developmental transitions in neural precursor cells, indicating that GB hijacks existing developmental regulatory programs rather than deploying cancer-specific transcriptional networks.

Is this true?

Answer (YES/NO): NO